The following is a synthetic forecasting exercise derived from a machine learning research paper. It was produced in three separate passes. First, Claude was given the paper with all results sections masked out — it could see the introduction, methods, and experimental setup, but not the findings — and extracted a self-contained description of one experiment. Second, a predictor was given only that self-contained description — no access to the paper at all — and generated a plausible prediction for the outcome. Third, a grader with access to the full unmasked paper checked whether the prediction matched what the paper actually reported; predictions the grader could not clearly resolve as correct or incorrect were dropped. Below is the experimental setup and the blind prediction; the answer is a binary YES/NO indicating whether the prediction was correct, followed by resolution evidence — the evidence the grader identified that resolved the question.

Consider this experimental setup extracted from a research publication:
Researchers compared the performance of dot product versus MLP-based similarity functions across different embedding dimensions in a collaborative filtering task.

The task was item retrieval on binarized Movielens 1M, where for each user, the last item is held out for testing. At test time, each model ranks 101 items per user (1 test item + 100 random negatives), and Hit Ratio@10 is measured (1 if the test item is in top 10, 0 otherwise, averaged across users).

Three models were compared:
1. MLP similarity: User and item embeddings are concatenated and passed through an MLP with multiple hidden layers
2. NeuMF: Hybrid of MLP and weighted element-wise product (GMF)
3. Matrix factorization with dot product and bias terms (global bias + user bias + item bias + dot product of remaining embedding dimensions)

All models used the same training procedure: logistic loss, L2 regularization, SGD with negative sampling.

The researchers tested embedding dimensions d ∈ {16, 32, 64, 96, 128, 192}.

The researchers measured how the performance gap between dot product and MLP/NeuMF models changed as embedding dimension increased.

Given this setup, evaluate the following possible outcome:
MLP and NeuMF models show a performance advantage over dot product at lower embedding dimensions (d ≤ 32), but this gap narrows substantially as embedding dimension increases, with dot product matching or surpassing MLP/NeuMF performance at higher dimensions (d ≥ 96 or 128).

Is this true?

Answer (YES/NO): NO